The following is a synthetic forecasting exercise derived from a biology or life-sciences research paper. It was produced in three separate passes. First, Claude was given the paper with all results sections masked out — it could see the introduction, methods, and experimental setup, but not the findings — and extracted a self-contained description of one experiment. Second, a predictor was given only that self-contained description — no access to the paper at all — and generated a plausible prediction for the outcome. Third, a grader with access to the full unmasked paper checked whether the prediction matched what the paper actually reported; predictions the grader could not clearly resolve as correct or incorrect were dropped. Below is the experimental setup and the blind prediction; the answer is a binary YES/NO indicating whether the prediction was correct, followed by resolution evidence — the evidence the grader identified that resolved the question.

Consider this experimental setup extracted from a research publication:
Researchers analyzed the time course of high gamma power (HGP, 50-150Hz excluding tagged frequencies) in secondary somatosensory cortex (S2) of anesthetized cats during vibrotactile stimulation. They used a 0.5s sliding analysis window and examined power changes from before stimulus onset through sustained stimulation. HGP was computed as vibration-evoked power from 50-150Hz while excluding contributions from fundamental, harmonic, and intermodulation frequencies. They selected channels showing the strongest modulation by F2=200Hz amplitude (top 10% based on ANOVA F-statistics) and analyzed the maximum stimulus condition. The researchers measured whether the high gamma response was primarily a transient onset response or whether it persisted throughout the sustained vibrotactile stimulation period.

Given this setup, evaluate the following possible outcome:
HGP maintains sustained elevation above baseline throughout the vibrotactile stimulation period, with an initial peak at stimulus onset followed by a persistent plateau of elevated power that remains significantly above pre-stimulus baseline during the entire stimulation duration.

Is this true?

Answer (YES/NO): YES